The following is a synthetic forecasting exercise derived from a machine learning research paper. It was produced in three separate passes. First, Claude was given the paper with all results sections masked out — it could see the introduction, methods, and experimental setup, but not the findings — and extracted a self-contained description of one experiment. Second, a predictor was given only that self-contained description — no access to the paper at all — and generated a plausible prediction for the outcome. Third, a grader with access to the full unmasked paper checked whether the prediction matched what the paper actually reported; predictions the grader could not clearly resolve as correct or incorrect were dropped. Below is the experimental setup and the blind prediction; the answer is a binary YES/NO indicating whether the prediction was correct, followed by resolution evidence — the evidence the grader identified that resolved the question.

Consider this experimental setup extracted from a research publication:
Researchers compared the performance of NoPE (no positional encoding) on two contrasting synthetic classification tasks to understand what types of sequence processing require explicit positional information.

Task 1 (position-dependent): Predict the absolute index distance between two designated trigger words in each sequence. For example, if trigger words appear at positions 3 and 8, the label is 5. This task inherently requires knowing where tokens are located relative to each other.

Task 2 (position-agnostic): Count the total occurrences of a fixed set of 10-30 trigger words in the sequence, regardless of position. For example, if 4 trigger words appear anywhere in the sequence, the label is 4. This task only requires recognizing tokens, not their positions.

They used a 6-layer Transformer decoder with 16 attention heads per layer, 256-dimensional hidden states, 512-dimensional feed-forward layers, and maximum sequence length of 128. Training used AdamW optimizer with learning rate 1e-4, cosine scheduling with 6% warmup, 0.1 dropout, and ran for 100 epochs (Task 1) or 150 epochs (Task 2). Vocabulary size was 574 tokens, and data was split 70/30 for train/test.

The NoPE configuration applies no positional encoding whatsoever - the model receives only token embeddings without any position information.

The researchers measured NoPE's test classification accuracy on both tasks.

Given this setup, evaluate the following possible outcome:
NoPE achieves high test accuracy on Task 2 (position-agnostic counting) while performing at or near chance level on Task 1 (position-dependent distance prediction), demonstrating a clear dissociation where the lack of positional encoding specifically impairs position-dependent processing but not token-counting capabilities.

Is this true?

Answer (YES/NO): YES